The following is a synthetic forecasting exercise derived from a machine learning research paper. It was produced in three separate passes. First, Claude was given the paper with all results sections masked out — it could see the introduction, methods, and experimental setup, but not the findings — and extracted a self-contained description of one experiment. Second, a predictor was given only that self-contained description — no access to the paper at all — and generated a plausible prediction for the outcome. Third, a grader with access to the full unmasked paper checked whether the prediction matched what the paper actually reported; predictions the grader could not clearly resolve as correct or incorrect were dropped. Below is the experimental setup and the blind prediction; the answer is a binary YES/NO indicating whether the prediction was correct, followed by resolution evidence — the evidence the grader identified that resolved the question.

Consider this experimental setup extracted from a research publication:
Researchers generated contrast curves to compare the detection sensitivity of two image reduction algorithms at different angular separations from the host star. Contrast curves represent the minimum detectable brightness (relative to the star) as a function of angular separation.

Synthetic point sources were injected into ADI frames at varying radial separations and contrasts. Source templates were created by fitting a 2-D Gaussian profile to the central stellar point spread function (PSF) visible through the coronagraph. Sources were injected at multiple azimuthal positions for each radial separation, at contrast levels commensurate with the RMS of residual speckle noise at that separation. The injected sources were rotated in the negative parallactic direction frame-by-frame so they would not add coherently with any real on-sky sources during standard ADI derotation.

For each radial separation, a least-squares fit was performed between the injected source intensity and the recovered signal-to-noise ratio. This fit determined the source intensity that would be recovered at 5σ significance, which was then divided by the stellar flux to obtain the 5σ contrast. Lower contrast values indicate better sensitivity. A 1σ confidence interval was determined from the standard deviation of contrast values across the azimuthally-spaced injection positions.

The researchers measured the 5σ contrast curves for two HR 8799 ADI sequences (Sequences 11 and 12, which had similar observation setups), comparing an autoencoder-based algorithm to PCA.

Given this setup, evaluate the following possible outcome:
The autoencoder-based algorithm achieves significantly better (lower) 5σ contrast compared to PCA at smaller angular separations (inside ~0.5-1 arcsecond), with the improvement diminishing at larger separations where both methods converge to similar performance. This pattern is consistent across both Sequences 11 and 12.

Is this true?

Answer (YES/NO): NO